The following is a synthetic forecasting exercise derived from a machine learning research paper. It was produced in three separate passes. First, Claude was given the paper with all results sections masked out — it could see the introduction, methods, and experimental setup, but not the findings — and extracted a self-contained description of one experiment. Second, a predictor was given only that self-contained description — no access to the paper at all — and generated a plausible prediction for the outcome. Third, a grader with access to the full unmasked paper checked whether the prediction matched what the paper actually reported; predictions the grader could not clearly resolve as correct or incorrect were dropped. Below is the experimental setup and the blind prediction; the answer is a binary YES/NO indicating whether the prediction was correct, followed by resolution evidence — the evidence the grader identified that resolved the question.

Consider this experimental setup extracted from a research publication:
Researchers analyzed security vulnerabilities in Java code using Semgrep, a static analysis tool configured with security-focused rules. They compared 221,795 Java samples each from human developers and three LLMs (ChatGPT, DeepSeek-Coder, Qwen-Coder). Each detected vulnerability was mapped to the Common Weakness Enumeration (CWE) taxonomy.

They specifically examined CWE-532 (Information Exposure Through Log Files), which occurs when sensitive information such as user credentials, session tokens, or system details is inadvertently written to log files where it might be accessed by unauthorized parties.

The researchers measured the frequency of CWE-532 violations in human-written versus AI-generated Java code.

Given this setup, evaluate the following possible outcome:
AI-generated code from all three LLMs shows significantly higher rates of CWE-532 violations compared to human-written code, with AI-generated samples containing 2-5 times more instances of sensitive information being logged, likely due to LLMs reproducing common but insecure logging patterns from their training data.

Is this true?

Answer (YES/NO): NO